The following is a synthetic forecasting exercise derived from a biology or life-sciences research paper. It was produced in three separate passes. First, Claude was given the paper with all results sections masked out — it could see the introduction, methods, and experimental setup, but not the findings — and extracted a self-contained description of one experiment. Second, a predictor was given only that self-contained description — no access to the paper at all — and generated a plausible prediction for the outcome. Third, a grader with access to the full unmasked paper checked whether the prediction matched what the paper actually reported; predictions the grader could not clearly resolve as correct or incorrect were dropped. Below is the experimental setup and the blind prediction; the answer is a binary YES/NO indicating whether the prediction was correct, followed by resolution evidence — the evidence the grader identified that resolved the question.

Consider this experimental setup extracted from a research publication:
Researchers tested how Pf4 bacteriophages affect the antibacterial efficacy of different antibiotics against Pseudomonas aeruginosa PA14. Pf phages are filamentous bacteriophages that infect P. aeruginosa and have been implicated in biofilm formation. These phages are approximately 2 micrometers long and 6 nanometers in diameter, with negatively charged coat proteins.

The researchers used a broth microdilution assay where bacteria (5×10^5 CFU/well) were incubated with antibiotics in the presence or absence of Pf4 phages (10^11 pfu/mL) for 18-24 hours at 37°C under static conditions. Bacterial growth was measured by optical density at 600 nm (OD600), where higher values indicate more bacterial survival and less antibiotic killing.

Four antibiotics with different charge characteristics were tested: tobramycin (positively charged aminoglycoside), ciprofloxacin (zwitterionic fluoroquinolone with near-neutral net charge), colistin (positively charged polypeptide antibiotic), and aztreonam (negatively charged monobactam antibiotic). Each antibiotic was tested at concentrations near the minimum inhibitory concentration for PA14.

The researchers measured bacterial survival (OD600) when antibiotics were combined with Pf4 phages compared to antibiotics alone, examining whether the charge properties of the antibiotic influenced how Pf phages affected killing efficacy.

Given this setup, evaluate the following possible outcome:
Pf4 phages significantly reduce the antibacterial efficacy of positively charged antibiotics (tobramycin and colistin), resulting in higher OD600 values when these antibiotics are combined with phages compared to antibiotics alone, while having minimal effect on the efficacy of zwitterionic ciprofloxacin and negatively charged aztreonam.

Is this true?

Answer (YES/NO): NO